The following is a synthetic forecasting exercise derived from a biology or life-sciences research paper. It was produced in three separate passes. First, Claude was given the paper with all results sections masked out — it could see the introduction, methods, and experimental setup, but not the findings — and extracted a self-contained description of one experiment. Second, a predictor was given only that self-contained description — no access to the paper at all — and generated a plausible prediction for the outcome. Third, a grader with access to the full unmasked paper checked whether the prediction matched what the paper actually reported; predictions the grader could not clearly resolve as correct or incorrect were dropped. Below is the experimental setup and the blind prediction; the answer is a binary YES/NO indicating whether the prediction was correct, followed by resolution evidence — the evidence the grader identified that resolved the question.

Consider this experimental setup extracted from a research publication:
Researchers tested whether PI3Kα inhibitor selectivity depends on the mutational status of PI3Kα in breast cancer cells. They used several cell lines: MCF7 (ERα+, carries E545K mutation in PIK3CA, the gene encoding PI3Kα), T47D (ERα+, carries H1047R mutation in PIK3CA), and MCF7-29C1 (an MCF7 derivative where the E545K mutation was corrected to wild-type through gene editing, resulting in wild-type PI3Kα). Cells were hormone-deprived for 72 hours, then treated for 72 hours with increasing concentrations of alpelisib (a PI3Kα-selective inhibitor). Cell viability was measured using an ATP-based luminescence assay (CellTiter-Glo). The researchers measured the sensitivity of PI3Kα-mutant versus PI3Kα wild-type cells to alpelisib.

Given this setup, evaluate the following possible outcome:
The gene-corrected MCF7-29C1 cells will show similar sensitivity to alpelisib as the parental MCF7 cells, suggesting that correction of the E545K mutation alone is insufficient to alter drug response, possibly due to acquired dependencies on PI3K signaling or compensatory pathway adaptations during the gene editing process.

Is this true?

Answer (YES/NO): NO